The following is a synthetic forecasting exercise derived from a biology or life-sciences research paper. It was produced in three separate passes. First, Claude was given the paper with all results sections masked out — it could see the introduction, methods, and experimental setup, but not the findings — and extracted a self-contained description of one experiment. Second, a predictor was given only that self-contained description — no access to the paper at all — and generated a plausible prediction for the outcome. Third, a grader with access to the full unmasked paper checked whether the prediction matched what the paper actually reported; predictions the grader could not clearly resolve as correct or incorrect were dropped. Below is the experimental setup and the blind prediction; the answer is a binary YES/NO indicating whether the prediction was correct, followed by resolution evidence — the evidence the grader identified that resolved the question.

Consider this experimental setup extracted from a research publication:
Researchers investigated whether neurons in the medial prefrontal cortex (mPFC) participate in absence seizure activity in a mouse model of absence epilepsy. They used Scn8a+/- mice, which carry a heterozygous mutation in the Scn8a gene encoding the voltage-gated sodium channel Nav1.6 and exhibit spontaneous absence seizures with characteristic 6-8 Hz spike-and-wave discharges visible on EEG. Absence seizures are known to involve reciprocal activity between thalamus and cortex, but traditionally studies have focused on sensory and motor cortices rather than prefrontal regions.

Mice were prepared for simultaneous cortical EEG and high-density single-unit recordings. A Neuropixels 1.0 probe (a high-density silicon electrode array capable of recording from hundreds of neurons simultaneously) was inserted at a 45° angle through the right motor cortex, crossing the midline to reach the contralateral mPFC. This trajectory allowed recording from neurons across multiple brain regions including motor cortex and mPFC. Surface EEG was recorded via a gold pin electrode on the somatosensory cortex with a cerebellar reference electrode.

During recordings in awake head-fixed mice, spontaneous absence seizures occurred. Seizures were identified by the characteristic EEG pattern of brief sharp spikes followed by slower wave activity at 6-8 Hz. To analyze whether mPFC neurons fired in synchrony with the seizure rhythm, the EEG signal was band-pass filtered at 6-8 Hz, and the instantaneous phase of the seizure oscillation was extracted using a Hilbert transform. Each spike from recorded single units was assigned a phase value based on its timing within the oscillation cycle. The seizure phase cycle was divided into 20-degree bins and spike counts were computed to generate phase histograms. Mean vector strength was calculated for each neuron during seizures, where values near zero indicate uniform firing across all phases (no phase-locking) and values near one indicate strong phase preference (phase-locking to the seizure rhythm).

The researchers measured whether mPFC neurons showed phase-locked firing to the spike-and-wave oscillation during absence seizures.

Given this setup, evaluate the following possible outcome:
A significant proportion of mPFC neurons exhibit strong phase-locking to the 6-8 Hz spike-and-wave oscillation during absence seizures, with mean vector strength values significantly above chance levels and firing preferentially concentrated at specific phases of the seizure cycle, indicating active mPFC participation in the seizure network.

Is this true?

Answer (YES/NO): NO